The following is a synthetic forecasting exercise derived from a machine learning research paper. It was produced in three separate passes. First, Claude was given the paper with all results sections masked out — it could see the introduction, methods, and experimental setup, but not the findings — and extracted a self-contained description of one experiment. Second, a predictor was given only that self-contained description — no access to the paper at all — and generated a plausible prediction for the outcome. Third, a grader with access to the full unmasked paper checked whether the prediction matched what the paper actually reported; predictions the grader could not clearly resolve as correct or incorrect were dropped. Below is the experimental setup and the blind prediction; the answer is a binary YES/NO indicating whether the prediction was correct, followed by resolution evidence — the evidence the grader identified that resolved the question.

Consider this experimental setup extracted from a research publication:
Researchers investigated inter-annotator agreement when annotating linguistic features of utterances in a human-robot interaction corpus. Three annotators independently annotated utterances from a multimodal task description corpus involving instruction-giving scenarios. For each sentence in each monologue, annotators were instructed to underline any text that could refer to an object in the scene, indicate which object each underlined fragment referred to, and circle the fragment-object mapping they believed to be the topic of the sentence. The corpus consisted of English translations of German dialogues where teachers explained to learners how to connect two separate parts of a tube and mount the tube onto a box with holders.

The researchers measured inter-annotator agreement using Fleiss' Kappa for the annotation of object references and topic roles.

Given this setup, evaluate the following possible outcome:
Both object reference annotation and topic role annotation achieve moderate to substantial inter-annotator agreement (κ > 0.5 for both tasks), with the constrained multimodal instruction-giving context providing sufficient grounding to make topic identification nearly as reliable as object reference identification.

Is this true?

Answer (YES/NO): NO